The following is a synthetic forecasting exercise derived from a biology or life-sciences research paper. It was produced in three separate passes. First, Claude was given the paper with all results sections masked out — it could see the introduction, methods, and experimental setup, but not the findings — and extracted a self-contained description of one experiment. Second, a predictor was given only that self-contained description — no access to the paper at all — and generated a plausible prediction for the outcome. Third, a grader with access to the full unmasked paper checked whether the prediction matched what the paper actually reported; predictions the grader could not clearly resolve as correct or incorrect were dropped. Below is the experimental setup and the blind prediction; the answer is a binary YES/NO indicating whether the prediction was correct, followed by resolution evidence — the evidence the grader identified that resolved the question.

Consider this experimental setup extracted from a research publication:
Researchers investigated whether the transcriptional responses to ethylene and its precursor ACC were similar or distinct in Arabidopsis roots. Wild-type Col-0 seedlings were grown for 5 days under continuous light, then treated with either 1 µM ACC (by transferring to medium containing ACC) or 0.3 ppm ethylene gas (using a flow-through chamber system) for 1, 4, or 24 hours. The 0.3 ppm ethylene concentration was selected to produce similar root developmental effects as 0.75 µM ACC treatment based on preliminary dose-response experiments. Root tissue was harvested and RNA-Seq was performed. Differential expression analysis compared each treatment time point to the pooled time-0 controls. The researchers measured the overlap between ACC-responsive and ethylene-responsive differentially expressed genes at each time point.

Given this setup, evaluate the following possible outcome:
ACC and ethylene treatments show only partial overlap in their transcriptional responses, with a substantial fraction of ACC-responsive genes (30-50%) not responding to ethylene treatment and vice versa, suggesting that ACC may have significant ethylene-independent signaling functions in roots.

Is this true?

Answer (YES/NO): NO